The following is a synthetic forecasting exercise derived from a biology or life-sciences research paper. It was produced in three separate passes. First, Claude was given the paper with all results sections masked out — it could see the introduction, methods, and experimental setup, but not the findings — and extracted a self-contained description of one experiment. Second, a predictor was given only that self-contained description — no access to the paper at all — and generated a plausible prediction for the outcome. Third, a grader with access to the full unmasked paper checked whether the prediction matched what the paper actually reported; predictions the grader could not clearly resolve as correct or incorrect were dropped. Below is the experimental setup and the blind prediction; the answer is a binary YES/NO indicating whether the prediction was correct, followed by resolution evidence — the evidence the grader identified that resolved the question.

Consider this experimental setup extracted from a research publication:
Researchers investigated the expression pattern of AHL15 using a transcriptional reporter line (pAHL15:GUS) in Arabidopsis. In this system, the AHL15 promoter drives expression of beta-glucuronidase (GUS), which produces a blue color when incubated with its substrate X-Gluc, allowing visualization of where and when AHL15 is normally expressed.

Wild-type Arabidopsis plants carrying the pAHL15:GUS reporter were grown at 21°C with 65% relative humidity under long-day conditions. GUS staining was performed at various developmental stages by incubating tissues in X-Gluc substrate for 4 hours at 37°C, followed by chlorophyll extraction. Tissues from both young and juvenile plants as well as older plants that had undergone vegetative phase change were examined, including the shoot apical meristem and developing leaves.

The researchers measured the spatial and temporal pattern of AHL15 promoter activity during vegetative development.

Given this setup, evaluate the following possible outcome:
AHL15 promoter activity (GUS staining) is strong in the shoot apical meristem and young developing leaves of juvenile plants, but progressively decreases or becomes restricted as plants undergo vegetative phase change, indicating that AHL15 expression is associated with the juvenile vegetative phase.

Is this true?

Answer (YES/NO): YES